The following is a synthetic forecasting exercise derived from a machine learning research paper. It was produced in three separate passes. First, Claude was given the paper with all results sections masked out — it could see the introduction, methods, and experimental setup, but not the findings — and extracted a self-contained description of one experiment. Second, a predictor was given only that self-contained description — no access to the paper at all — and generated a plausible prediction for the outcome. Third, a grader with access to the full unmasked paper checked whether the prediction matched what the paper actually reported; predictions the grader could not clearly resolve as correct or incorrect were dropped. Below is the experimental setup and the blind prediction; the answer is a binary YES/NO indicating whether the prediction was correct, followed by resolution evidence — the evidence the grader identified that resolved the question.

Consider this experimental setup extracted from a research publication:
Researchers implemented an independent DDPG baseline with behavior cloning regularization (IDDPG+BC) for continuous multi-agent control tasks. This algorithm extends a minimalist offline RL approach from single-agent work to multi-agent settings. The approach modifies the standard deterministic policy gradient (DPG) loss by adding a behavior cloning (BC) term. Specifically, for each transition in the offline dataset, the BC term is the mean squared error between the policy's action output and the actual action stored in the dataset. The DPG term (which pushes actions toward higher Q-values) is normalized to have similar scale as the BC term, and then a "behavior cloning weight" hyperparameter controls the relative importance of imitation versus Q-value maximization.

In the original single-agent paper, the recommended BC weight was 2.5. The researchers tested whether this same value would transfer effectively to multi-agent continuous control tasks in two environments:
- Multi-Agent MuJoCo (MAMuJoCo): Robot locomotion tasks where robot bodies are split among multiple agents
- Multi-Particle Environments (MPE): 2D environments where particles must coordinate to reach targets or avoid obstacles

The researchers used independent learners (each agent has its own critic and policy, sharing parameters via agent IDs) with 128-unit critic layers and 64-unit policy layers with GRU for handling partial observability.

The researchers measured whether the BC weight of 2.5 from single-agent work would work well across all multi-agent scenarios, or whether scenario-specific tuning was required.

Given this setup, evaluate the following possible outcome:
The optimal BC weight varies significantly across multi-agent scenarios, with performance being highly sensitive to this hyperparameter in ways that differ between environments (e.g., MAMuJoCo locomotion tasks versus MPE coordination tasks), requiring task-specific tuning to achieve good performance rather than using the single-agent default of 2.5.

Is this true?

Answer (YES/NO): NO